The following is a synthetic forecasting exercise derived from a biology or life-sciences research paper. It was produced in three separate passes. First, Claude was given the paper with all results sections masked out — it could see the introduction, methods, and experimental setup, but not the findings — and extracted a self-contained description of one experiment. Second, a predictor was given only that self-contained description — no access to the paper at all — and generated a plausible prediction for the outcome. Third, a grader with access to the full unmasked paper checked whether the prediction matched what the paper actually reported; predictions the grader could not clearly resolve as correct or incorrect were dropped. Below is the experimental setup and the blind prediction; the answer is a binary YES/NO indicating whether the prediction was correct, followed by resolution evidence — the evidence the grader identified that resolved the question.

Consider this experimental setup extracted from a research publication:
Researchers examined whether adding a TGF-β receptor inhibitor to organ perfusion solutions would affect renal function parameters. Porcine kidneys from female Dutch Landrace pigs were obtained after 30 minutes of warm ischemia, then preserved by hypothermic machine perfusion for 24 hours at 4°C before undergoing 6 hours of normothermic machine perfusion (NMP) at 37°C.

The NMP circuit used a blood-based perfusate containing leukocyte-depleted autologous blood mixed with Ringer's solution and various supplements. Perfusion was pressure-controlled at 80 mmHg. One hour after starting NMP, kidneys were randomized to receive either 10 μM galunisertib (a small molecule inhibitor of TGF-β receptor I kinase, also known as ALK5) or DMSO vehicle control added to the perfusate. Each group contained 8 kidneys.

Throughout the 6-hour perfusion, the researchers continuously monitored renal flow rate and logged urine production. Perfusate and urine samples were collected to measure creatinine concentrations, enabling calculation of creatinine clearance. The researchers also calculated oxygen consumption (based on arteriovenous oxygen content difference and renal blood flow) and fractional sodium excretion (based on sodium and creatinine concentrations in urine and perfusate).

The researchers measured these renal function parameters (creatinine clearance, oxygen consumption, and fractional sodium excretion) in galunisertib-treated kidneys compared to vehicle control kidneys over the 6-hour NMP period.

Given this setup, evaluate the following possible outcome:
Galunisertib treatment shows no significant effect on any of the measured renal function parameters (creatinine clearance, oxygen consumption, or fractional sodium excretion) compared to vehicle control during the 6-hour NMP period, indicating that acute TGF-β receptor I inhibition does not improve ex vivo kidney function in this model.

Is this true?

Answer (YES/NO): NO